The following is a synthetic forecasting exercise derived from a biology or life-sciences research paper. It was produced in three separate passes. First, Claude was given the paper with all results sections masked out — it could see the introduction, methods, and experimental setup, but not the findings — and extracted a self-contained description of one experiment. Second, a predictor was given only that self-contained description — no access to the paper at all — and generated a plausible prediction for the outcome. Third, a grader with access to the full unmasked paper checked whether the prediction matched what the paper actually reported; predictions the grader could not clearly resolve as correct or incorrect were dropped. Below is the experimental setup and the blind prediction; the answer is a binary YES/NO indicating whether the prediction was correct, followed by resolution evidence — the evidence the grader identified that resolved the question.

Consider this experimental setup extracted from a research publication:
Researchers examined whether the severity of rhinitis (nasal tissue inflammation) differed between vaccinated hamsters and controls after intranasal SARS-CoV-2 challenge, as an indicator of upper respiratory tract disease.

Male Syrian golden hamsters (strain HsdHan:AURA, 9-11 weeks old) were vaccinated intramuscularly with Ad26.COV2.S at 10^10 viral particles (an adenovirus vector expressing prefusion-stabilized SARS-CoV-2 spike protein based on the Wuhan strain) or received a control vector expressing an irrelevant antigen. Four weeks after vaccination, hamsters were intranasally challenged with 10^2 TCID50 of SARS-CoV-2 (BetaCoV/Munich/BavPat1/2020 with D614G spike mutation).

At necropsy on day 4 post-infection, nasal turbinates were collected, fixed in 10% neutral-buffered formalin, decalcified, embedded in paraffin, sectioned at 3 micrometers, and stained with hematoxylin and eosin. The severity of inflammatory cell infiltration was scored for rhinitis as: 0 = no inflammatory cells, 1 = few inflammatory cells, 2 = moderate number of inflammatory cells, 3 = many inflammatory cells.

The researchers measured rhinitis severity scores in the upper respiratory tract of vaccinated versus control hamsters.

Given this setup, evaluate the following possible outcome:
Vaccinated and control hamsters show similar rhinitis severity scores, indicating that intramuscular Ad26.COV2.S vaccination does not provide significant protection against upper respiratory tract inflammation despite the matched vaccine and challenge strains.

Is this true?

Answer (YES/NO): NO